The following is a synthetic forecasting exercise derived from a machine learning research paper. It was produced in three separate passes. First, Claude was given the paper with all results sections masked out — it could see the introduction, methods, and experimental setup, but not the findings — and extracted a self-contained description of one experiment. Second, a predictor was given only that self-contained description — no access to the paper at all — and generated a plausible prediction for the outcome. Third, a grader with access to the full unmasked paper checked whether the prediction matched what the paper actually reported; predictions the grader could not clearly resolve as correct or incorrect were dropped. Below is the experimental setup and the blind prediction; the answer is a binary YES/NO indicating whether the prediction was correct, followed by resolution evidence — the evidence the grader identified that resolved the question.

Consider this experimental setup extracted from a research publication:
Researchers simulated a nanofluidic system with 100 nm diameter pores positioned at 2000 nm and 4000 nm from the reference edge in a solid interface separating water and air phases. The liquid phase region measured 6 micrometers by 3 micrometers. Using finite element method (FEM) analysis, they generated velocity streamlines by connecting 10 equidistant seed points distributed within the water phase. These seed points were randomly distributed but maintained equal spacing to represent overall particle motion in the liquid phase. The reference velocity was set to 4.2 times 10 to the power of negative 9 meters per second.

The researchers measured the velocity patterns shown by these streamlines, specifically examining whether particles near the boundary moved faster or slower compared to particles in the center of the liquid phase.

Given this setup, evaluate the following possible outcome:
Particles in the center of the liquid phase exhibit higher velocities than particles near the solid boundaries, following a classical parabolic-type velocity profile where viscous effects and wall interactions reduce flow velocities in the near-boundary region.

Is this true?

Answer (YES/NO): NO